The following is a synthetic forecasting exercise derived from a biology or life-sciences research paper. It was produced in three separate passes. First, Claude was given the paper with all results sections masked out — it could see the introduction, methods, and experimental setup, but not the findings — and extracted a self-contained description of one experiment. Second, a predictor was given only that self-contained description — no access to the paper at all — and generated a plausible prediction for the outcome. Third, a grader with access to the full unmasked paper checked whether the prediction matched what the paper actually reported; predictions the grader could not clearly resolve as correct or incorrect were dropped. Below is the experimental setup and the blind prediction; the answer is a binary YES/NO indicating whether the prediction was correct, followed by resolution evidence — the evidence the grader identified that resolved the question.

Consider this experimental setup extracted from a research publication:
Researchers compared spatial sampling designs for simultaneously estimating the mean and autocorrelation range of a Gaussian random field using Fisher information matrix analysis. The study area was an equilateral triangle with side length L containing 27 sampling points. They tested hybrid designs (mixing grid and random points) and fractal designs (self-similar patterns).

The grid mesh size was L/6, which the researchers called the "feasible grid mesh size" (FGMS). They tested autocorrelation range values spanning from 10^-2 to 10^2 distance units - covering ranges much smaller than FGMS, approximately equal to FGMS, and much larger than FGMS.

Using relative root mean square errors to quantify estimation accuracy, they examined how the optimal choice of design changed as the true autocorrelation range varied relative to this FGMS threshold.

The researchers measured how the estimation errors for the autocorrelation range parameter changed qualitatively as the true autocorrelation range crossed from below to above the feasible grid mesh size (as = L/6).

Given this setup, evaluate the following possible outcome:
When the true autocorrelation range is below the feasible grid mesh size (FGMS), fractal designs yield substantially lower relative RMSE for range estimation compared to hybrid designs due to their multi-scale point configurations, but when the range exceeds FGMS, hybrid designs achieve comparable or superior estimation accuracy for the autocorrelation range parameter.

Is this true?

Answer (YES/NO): NO